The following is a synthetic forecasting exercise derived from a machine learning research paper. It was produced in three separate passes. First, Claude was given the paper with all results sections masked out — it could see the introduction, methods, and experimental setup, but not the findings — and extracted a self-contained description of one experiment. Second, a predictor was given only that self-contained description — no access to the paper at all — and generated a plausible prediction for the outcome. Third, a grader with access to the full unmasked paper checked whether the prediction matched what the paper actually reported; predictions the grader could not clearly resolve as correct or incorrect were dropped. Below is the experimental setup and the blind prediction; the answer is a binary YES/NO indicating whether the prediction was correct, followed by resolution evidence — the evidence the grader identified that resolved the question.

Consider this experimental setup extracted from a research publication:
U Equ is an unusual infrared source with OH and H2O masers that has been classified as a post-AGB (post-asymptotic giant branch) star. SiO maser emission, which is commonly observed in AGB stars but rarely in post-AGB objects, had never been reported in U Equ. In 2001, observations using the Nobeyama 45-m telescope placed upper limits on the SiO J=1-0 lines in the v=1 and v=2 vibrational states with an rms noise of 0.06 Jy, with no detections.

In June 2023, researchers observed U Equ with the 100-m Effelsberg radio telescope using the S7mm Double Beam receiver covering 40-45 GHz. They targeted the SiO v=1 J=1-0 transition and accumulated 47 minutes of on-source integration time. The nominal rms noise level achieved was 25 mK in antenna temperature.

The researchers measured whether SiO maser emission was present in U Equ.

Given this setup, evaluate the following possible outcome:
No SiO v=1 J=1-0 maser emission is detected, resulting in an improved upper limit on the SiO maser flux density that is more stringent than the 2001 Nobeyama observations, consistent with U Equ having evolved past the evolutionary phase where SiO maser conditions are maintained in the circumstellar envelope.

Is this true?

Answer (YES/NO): NO